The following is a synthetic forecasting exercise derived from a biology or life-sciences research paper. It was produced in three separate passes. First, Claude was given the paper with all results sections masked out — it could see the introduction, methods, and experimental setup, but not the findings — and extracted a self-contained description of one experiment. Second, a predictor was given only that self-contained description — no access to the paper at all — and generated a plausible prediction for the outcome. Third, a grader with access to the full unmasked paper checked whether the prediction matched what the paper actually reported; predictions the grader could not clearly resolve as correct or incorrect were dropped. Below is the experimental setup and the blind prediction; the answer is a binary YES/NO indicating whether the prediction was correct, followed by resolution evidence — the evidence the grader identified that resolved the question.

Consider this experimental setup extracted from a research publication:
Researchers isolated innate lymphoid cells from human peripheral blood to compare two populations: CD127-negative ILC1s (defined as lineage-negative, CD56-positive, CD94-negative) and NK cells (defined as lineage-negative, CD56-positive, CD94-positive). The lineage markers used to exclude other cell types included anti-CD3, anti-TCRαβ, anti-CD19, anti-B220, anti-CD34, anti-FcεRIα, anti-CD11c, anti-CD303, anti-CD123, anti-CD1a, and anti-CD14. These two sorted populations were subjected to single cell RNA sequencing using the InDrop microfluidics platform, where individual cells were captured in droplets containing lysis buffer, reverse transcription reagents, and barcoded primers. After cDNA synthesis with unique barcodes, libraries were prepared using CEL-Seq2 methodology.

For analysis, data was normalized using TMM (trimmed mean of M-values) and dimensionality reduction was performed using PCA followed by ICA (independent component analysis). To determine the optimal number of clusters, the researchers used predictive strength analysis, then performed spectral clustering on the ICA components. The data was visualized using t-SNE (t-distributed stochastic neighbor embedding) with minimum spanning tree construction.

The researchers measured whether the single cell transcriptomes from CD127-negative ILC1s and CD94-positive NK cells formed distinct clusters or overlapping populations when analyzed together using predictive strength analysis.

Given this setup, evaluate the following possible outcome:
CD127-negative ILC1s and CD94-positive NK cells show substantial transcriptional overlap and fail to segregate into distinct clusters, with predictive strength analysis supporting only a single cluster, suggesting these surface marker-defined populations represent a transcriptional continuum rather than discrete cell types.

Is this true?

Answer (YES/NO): NO